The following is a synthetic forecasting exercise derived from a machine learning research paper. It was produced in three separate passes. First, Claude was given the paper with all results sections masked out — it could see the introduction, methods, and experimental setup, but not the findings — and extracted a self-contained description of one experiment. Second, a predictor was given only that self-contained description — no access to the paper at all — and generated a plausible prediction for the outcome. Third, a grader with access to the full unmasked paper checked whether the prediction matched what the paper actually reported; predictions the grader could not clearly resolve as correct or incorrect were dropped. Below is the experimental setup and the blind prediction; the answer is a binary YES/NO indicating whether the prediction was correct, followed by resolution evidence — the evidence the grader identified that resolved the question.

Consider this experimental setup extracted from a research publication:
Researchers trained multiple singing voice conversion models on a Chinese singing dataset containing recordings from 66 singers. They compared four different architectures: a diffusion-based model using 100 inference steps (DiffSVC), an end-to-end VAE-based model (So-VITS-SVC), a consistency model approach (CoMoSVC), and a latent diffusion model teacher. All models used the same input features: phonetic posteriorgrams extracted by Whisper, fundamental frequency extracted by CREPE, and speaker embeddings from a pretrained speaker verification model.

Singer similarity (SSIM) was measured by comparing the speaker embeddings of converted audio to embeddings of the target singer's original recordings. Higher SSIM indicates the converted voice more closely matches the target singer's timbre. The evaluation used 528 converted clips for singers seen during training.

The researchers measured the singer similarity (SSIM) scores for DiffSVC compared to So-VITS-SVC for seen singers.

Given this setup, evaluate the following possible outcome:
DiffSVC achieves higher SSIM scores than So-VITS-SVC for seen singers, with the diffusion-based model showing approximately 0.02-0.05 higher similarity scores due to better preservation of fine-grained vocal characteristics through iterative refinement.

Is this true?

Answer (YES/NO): NO